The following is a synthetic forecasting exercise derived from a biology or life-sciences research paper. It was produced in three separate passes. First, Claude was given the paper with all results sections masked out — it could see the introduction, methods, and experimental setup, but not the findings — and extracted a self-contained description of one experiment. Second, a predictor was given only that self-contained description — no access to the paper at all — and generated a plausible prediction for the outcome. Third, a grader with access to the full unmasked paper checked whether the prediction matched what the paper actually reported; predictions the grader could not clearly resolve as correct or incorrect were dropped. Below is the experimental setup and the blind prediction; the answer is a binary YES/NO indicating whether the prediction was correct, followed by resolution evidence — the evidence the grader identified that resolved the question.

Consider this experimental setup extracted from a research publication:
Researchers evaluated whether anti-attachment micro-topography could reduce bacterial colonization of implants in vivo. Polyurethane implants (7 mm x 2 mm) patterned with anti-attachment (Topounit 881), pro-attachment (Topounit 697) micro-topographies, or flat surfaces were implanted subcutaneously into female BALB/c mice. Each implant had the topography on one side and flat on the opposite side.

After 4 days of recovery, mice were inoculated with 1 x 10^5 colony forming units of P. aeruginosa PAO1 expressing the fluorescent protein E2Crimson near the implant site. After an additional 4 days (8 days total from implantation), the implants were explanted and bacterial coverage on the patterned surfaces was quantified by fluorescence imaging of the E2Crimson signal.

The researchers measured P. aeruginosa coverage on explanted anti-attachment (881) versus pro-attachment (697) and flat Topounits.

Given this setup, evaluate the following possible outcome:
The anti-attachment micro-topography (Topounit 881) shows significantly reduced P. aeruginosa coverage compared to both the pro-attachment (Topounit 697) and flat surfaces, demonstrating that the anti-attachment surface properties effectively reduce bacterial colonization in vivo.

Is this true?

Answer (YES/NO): YES